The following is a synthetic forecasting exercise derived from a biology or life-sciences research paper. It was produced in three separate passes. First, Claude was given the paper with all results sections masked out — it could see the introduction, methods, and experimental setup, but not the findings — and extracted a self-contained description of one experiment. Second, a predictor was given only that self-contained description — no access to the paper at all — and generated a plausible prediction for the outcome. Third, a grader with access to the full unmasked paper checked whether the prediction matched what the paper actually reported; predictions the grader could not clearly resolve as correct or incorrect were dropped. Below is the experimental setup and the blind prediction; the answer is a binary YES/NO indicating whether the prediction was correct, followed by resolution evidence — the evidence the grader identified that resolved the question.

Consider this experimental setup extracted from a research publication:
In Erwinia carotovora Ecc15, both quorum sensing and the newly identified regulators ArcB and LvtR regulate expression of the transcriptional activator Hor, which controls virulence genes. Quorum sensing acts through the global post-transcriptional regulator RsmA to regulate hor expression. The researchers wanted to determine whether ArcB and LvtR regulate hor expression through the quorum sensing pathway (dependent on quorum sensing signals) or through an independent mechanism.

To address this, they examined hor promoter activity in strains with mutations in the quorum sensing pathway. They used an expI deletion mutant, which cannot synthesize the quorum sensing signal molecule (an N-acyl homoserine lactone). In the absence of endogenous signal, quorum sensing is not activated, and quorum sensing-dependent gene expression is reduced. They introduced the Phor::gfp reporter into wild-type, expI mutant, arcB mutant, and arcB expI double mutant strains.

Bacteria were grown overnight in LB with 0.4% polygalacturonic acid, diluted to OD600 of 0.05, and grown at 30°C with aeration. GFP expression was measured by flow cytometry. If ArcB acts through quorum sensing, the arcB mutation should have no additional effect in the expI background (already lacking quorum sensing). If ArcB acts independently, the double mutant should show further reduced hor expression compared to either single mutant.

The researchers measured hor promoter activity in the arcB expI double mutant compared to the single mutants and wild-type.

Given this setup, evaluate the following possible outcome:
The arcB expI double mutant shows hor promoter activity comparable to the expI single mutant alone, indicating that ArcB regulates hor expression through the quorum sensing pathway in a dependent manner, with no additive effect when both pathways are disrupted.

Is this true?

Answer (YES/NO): NO